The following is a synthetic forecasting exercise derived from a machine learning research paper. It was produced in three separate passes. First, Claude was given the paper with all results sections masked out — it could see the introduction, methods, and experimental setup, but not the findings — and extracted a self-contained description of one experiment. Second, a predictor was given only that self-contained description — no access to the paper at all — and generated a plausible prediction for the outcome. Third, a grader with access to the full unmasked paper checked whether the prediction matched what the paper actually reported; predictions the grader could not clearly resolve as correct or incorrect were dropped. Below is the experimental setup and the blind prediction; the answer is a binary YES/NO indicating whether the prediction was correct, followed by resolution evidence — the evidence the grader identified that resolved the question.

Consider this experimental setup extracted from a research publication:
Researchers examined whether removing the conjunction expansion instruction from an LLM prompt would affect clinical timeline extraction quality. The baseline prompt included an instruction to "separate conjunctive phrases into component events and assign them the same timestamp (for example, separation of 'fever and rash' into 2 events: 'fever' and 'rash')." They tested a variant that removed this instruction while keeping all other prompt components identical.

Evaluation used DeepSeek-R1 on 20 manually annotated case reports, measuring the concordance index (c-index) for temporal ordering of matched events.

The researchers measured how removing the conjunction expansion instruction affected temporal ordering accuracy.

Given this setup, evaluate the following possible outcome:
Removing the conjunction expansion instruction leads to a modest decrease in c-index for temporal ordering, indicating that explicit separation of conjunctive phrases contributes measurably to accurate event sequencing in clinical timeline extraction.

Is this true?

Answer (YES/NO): YES